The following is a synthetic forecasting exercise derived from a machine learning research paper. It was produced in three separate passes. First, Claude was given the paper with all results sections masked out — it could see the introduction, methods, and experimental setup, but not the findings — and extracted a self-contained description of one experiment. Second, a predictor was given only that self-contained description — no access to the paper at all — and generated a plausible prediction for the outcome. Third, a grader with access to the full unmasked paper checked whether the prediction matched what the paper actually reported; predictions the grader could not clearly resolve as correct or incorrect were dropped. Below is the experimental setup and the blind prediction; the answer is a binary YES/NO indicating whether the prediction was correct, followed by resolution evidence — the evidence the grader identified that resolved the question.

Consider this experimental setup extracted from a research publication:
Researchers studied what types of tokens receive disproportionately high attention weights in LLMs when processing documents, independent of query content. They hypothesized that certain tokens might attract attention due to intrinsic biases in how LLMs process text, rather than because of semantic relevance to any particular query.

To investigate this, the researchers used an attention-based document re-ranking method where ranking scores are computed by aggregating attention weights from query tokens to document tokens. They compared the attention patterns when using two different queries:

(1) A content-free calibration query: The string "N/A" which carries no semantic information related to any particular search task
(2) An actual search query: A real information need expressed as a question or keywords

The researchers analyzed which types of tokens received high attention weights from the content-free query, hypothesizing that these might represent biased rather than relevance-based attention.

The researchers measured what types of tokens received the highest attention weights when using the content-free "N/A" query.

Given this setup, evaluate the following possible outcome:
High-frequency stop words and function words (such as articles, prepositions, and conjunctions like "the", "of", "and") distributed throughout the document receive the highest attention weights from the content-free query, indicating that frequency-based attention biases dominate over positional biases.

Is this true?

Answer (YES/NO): NO